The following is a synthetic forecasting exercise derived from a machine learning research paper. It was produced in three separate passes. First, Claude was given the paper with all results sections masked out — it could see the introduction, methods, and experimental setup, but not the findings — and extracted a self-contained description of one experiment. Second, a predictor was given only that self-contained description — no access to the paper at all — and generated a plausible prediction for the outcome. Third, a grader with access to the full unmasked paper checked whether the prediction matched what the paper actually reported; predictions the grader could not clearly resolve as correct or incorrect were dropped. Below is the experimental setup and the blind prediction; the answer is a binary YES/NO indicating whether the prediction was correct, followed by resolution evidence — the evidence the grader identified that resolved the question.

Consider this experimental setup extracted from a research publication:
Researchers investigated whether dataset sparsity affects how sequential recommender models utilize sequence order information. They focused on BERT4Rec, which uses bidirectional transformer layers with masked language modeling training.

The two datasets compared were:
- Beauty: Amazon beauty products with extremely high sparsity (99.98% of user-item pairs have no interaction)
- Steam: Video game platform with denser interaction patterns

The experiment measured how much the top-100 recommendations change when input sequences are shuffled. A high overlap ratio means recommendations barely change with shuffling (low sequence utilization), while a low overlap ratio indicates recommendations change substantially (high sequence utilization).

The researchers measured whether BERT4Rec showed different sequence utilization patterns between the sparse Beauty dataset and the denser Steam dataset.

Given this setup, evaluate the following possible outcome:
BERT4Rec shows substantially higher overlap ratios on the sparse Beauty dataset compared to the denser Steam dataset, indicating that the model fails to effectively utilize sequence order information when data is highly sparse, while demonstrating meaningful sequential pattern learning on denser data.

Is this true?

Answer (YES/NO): YES